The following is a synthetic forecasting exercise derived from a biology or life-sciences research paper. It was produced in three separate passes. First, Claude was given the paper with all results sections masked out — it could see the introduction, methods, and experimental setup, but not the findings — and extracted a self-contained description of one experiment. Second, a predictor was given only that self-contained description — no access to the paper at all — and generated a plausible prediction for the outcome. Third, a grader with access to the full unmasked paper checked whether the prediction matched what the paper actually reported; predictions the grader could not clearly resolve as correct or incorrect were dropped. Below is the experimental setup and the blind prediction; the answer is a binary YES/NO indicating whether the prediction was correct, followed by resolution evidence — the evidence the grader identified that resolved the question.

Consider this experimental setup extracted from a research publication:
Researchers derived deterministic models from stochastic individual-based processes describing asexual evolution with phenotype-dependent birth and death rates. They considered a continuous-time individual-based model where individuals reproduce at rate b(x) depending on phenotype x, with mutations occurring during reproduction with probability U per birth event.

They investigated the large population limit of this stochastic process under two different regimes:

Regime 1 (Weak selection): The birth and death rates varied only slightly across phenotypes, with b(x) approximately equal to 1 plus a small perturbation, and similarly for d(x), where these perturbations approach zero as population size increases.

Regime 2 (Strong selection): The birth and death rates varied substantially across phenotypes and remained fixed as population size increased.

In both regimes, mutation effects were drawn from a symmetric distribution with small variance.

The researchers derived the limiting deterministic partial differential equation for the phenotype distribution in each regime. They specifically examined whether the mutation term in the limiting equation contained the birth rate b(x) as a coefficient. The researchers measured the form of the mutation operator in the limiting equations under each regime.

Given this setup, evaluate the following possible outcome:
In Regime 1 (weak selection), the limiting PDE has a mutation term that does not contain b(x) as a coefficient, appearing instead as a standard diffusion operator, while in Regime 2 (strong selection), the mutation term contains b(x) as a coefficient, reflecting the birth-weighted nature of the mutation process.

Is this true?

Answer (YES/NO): YES